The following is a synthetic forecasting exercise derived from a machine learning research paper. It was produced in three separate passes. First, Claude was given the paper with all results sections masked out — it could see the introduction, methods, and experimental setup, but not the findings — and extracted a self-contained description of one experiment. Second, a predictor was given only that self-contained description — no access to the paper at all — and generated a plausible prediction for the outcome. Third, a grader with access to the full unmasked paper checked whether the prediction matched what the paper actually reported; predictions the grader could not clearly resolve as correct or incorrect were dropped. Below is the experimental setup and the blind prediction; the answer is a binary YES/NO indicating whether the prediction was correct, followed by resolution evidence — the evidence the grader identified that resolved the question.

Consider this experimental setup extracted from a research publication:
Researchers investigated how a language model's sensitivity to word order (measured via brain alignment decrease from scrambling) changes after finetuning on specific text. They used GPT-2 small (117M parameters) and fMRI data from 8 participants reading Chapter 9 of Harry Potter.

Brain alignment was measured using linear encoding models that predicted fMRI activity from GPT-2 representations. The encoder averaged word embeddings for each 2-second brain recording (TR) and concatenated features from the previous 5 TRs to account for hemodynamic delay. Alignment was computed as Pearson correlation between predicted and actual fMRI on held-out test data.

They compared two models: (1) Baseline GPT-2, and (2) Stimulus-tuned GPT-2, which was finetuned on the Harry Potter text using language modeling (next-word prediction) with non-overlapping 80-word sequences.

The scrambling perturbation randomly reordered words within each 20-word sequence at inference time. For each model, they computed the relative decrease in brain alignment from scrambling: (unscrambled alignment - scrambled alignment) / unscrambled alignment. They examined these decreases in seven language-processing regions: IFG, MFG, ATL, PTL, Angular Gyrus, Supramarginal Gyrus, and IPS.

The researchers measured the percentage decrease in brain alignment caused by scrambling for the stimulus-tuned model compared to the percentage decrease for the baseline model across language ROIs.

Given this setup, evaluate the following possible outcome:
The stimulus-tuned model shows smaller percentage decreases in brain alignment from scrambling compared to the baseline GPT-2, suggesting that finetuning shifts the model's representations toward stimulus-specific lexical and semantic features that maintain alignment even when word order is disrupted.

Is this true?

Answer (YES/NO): YES